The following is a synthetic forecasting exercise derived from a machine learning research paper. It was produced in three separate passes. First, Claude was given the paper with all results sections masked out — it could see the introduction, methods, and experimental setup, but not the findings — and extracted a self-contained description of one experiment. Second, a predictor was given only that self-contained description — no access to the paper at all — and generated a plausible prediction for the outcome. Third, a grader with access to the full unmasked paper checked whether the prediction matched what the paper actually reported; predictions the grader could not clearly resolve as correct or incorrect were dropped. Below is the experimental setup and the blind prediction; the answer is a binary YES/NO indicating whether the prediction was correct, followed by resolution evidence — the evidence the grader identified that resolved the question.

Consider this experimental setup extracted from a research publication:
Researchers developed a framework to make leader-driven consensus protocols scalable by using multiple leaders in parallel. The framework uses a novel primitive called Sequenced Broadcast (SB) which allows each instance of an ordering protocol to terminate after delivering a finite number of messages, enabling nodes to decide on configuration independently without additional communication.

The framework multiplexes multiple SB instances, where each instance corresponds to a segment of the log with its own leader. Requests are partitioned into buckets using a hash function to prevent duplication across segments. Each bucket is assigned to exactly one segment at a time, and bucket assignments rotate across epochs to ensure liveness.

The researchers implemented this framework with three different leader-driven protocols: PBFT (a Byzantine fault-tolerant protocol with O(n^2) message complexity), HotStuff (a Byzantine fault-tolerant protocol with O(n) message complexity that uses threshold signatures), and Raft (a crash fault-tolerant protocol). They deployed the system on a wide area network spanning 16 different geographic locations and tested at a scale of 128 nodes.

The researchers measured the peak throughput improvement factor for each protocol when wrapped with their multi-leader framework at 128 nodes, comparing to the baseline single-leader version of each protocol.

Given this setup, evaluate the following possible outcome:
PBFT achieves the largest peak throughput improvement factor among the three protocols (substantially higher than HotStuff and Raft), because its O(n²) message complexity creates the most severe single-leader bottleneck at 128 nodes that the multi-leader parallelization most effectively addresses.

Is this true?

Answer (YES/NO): NO